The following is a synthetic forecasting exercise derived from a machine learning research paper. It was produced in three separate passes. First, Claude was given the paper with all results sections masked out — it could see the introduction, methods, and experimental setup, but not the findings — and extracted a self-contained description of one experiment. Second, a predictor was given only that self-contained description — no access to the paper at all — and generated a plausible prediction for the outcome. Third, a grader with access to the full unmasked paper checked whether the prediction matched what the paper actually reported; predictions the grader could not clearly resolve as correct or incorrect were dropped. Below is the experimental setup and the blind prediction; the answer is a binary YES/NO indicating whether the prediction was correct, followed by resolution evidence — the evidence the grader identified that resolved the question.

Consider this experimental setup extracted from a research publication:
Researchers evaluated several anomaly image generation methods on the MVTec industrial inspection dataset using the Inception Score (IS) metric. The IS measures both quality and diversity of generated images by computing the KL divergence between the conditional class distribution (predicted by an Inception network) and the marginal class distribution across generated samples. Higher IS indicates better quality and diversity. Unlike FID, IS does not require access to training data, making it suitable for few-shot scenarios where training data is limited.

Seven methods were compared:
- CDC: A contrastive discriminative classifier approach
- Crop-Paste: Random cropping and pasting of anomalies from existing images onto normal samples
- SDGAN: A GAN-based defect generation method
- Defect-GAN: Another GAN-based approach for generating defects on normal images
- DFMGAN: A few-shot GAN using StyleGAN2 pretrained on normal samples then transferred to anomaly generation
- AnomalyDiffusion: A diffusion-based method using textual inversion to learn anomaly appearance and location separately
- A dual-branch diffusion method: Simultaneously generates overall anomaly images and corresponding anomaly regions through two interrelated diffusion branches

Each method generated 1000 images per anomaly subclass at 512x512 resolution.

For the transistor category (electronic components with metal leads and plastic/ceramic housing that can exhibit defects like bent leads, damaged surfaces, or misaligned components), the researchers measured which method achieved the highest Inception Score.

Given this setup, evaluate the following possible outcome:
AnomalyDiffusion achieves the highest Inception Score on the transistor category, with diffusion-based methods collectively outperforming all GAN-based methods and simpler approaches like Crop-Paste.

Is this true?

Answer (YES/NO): NO